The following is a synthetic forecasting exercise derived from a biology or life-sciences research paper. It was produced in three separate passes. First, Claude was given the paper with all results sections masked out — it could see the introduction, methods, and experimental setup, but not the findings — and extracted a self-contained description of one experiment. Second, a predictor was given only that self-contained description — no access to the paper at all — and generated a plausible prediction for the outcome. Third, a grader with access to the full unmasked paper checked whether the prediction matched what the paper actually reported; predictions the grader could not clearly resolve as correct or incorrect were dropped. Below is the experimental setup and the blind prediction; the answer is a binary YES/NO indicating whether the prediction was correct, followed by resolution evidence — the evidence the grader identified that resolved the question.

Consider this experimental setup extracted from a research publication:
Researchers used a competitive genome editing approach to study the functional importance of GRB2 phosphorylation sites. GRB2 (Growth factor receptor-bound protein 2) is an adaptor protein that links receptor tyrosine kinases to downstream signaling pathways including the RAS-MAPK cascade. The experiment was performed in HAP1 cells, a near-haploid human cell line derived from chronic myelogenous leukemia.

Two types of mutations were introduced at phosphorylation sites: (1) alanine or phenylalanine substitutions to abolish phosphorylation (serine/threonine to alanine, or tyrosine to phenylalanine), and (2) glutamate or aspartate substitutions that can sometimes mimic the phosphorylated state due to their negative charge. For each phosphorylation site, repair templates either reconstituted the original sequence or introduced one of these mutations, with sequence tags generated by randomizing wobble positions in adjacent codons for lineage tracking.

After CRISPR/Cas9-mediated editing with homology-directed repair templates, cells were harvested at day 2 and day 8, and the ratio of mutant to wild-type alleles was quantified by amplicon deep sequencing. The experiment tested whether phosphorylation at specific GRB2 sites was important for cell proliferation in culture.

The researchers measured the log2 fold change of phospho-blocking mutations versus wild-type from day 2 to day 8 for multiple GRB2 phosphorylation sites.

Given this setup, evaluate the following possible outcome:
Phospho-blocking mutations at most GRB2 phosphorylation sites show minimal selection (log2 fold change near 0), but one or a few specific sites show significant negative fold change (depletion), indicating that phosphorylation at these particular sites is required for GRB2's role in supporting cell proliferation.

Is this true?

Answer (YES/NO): NO